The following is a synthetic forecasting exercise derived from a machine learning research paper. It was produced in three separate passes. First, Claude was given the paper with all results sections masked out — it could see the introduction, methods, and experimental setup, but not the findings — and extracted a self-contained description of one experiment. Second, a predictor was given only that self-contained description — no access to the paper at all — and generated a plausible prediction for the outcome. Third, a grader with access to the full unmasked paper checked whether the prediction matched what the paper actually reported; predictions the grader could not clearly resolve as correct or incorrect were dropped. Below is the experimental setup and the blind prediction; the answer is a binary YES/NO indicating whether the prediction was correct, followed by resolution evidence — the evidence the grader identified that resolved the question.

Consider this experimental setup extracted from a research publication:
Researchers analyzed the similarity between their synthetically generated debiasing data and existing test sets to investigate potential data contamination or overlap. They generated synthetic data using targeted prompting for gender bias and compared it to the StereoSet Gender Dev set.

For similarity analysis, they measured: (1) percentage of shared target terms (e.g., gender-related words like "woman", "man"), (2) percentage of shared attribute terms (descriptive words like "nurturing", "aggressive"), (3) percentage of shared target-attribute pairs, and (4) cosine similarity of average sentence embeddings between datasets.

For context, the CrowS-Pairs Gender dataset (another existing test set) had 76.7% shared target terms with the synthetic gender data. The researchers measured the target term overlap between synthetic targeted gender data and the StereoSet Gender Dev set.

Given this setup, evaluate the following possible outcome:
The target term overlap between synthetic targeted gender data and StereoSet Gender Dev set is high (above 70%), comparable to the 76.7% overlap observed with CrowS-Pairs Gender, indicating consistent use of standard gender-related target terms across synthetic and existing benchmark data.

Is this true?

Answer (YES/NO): NO